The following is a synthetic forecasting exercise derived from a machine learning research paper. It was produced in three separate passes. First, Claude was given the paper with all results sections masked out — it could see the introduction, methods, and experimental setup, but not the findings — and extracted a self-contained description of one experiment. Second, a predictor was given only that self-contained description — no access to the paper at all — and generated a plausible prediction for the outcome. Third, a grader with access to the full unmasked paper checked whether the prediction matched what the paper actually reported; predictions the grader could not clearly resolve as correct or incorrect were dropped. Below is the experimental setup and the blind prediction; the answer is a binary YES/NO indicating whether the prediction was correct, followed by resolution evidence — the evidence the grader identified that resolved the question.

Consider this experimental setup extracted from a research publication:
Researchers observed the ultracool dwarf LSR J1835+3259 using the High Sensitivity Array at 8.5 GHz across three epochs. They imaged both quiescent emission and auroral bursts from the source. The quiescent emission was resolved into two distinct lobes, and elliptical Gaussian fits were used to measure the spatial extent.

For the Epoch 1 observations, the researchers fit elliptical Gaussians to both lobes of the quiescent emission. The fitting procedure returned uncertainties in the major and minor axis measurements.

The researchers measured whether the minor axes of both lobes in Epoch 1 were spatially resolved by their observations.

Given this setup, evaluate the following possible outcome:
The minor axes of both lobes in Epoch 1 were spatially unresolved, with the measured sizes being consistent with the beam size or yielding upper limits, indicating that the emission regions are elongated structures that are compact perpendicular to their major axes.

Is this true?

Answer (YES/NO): YES